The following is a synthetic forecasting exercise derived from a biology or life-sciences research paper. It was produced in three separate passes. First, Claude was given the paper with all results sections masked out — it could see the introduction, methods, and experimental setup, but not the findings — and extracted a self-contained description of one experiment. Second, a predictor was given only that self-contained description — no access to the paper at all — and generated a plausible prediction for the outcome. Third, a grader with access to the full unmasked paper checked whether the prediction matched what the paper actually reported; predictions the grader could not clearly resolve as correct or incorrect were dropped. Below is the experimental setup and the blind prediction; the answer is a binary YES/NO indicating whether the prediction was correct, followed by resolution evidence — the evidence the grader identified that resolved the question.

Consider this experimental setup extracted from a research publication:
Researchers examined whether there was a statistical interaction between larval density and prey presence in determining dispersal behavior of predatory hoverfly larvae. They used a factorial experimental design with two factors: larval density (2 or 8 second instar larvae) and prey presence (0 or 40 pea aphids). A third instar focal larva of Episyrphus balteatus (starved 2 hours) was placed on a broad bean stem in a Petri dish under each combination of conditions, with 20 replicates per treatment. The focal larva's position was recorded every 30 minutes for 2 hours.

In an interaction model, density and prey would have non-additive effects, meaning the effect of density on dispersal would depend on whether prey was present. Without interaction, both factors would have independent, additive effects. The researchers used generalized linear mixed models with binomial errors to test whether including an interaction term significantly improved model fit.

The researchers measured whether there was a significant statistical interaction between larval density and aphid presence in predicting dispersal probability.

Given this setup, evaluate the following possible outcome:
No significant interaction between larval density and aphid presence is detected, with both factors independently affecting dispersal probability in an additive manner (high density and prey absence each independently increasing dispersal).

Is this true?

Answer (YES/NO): NO